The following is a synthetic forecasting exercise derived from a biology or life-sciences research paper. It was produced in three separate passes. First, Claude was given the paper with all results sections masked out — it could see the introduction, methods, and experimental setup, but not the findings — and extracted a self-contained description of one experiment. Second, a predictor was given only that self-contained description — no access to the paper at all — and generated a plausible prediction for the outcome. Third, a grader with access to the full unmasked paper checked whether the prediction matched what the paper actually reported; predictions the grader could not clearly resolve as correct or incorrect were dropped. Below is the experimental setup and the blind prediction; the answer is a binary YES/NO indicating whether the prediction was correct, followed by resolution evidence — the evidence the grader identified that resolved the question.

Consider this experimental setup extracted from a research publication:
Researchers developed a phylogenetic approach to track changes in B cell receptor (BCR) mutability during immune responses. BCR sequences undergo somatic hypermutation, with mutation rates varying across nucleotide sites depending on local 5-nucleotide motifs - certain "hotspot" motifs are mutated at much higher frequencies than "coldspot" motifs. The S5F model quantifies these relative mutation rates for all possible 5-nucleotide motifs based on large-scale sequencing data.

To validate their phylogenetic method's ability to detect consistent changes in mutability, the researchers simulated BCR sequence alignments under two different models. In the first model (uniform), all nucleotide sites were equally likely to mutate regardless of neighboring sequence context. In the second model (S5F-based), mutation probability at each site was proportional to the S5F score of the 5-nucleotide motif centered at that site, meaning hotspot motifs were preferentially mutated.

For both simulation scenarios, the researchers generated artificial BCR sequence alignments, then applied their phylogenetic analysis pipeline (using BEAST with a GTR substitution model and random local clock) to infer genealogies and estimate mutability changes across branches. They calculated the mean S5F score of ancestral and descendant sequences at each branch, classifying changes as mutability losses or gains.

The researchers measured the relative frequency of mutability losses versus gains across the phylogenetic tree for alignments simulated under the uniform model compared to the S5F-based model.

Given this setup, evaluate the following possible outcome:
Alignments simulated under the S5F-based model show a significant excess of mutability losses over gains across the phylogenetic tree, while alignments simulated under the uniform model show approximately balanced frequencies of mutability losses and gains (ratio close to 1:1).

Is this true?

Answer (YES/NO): YES